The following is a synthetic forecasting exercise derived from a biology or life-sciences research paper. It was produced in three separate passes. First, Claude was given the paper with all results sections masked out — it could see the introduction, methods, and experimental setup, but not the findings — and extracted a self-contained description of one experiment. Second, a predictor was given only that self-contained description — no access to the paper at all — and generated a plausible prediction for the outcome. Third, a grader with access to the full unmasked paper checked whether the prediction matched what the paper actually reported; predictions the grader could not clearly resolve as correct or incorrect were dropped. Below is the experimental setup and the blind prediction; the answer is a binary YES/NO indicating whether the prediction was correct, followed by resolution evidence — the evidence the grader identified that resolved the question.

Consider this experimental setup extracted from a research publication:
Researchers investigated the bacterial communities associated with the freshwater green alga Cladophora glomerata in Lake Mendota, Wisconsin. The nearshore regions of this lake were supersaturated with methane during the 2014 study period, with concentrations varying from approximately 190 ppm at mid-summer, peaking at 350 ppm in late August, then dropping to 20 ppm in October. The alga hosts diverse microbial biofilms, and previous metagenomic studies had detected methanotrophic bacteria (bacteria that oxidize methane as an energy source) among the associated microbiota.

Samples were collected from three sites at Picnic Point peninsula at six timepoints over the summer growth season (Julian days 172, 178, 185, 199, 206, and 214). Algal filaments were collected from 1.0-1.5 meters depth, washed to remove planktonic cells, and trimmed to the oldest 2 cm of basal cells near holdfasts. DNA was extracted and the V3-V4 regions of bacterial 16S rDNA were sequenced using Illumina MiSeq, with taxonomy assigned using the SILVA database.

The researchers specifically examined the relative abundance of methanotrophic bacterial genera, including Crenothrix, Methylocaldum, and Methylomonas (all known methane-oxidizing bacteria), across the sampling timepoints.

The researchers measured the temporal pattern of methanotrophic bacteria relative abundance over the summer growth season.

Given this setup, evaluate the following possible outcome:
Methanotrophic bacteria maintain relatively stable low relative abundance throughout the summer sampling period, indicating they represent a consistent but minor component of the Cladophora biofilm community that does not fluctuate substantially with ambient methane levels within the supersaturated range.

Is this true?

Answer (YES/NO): NO